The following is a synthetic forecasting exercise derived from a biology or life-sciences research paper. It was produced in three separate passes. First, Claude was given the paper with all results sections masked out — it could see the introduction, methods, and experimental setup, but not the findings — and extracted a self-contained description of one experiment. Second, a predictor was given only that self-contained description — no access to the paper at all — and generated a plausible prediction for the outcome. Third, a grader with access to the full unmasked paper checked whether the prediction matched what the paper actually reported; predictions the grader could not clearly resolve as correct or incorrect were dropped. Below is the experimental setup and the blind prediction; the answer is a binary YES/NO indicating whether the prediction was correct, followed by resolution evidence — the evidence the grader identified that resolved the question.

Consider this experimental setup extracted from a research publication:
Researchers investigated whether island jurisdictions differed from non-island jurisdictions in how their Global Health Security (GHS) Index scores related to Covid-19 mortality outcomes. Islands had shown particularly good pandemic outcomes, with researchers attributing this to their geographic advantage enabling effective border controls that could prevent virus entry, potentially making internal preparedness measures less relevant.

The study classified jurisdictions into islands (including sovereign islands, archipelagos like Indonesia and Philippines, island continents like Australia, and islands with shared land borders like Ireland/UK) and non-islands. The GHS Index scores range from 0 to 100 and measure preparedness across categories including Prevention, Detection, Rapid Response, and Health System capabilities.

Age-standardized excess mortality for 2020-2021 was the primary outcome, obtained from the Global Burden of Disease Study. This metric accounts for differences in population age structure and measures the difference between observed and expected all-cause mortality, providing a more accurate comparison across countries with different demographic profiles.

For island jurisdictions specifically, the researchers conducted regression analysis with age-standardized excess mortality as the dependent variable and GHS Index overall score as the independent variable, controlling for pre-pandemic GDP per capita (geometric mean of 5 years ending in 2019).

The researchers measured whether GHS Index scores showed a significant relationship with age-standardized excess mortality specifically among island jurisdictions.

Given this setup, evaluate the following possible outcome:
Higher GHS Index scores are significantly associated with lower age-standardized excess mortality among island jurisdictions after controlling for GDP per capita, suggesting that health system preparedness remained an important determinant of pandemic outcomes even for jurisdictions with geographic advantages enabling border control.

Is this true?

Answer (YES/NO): NO